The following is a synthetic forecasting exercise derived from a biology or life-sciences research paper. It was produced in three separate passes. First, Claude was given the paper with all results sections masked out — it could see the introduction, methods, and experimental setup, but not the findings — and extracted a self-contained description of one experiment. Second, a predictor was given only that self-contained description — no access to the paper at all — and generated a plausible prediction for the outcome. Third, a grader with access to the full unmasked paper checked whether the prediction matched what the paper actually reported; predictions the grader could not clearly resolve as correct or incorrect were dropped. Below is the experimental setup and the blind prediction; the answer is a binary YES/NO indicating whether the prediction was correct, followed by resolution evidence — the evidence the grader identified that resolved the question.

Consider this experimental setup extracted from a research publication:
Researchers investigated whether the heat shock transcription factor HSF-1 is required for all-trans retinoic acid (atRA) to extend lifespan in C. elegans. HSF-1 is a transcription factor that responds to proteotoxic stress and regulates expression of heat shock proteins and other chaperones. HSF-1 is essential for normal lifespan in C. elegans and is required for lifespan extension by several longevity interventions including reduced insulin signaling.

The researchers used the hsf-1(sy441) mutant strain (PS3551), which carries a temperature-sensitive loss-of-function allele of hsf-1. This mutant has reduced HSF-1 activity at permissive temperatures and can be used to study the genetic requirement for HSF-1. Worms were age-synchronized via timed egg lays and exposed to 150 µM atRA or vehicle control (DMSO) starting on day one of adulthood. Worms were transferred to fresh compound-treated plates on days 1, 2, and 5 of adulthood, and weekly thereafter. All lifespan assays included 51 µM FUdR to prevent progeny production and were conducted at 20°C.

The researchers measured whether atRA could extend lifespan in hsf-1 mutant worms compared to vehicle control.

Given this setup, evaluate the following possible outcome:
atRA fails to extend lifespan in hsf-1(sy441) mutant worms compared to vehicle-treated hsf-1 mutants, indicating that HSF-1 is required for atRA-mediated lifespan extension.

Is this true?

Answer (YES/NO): NO